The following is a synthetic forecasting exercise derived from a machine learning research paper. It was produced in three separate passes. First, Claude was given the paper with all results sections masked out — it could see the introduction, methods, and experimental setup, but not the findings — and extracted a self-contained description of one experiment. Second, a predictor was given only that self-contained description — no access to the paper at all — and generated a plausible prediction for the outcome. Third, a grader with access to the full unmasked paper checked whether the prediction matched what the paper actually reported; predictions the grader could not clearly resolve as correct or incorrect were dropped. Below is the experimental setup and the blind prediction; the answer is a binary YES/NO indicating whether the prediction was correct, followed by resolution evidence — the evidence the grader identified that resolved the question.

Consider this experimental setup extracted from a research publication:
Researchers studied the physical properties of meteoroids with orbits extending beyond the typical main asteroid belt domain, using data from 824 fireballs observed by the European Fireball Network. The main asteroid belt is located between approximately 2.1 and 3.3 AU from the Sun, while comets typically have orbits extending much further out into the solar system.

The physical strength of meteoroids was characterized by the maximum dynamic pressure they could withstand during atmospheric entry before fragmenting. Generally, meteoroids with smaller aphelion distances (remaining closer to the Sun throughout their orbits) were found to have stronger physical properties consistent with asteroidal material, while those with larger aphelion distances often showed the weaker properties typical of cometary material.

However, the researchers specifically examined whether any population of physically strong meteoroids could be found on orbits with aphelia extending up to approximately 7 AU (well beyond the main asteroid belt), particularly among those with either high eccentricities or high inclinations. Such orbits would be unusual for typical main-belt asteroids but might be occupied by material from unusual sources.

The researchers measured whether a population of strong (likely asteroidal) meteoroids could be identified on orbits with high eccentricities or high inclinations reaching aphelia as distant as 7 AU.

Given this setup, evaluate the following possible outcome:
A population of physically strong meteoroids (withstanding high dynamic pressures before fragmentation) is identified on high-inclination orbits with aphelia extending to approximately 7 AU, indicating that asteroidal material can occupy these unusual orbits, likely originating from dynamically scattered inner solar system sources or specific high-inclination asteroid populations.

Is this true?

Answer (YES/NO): YES